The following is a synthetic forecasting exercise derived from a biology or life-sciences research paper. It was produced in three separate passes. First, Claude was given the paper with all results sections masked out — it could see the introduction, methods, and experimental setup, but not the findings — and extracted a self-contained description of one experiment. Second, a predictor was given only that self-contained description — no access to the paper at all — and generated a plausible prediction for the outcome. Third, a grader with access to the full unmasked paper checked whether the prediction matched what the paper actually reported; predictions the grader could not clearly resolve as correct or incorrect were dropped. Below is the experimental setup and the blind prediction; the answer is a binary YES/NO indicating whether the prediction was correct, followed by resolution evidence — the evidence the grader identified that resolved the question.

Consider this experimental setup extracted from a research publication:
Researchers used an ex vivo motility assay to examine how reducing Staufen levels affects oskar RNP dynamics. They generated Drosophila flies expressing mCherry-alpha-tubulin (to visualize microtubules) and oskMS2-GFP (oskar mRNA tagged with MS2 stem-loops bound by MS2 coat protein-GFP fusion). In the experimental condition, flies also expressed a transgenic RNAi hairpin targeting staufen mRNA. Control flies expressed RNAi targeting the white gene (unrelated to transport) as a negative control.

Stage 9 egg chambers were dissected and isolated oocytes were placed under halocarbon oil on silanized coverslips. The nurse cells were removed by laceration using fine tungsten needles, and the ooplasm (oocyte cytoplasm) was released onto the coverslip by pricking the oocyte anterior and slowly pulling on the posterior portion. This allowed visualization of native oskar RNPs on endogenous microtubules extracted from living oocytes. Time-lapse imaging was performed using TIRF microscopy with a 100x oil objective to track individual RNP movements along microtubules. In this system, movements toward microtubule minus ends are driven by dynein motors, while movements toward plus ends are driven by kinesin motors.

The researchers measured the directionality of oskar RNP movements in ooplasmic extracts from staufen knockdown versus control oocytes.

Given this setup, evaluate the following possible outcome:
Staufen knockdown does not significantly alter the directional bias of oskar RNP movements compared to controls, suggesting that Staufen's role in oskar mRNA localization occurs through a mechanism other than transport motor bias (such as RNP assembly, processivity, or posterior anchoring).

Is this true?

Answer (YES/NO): NO